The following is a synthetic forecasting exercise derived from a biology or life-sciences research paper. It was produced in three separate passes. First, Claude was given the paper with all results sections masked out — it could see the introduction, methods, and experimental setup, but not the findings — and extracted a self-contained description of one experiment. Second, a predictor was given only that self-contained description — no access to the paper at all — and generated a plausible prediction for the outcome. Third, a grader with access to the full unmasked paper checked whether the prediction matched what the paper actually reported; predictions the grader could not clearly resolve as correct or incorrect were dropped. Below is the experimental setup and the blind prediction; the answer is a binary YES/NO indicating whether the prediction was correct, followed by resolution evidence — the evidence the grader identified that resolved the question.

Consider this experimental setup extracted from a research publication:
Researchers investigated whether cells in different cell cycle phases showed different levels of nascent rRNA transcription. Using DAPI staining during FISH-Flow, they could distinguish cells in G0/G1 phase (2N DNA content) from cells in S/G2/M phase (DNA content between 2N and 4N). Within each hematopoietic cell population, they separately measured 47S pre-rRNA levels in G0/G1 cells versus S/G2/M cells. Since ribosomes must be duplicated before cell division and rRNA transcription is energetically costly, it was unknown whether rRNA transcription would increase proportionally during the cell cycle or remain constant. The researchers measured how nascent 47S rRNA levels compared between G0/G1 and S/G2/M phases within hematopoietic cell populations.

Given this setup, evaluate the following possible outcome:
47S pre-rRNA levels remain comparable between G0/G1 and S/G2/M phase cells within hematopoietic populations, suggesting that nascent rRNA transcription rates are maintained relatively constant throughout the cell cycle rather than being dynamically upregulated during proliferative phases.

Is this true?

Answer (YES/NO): NO